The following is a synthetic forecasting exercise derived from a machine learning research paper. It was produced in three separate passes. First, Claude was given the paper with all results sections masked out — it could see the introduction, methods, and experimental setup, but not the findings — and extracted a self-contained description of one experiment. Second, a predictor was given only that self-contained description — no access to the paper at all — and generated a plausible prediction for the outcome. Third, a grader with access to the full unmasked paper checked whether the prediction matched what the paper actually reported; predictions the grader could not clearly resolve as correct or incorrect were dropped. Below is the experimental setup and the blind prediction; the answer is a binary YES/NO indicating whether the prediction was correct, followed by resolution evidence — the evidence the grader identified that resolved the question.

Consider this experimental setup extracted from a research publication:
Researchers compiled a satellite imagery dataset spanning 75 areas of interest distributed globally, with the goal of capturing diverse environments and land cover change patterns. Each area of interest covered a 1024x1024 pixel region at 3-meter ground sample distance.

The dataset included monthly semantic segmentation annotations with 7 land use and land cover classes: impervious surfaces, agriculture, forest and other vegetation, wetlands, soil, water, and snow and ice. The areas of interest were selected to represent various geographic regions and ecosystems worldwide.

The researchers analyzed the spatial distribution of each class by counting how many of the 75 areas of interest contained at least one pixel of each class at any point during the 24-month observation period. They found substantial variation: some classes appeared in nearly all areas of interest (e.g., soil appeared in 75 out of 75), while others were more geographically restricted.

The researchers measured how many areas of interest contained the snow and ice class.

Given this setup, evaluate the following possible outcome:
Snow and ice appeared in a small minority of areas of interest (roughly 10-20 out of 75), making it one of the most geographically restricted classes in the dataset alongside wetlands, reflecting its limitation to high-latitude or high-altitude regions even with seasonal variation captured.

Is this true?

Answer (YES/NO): NO